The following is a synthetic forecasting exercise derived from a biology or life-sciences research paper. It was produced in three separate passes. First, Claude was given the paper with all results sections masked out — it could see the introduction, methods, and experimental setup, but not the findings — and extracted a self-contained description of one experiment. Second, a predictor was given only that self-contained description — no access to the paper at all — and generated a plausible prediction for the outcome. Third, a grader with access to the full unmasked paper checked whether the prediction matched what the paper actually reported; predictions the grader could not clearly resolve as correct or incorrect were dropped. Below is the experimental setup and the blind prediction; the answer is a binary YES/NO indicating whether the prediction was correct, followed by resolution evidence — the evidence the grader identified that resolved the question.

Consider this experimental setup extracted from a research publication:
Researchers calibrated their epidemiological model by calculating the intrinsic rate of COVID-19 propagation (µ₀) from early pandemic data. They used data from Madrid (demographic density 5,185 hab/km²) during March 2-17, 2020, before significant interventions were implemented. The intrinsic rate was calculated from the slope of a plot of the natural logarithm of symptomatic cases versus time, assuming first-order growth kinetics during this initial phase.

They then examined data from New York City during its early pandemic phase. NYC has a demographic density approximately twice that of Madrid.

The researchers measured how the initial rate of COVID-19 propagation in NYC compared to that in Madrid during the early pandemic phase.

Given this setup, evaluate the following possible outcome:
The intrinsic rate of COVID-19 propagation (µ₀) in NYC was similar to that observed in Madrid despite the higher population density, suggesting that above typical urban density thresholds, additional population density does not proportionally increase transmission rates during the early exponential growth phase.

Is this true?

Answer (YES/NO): NO